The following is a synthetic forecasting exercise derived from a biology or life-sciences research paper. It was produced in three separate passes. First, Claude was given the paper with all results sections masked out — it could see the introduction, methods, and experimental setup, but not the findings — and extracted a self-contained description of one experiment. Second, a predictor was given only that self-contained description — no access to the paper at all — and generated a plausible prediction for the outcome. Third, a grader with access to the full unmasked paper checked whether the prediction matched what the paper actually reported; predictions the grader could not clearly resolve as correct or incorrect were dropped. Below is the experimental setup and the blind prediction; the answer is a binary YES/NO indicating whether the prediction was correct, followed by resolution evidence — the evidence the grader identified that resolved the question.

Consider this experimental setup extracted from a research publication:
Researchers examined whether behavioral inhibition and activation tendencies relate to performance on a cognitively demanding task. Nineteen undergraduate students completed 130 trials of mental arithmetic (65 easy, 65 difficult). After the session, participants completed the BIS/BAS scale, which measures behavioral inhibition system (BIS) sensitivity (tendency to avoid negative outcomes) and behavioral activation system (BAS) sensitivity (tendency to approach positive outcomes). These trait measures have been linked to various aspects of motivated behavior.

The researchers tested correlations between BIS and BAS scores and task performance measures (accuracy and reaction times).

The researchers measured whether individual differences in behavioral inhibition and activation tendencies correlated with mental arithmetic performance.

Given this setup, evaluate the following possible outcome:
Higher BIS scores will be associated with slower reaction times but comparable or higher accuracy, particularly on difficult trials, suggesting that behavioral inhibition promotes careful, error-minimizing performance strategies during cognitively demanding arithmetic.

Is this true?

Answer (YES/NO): NO